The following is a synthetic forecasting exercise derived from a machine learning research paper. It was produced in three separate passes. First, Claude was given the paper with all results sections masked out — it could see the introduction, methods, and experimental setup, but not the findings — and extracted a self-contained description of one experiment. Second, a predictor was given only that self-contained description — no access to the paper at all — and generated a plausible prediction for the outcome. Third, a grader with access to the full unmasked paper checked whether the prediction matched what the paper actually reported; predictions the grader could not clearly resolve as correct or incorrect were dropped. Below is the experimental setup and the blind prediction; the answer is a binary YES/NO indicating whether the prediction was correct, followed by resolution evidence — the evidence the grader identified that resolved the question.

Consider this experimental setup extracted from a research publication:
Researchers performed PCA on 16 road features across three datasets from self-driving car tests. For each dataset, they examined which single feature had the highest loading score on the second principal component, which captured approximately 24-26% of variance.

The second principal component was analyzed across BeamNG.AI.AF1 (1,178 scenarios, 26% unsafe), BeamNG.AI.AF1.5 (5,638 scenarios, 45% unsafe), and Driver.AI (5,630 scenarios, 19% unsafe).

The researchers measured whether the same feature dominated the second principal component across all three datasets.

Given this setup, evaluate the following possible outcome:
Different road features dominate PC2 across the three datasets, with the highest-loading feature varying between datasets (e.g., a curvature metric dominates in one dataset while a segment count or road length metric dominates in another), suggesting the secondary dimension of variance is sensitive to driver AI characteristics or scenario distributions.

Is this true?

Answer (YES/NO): NO